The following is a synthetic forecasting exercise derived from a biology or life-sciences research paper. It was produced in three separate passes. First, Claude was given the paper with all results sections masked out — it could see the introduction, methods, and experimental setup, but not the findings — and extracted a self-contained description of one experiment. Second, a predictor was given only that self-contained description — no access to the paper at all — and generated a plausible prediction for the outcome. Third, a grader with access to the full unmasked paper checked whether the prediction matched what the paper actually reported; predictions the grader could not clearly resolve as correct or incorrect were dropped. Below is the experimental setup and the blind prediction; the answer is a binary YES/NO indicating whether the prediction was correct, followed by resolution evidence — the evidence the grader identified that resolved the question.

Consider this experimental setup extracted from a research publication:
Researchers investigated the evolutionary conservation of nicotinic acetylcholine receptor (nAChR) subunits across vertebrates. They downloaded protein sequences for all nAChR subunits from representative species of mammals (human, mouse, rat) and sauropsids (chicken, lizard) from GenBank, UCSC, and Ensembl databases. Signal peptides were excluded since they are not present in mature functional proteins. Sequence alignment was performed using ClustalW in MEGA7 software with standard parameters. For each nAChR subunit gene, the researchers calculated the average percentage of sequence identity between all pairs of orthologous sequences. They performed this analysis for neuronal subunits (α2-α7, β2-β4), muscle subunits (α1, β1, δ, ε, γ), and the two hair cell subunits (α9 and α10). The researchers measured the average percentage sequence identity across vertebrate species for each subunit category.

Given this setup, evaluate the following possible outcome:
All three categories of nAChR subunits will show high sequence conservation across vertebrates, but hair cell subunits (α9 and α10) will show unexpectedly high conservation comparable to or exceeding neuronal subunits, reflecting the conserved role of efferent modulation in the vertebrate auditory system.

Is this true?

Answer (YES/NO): NO